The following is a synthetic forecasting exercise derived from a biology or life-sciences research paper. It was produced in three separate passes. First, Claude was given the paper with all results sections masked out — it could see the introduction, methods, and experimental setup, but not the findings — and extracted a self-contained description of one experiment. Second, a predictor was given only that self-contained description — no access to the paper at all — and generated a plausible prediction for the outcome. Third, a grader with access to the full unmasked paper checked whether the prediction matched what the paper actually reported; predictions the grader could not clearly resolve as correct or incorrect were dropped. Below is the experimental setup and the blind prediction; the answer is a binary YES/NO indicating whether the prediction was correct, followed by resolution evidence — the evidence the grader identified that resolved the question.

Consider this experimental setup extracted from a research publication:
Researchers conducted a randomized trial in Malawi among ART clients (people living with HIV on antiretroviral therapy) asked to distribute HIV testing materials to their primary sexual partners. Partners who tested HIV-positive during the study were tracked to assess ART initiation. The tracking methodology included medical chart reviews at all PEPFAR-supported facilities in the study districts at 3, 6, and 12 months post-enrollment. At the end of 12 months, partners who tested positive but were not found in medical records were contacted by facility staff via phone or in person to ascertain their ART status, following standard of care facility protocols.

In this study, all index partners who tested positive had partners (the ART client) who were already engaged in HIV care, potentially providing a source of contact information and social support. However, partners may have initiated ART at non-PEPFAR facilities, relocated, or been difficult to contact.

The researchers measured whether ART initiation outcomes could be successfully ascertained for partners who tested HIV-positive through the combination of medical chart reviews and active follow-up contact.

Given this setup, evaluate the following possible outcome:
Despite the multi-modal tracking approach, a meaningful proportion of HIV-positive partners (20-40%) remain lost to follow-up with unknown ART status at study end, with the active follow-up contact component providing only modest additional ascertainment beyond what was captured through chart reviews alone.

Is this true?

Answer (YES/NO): NO